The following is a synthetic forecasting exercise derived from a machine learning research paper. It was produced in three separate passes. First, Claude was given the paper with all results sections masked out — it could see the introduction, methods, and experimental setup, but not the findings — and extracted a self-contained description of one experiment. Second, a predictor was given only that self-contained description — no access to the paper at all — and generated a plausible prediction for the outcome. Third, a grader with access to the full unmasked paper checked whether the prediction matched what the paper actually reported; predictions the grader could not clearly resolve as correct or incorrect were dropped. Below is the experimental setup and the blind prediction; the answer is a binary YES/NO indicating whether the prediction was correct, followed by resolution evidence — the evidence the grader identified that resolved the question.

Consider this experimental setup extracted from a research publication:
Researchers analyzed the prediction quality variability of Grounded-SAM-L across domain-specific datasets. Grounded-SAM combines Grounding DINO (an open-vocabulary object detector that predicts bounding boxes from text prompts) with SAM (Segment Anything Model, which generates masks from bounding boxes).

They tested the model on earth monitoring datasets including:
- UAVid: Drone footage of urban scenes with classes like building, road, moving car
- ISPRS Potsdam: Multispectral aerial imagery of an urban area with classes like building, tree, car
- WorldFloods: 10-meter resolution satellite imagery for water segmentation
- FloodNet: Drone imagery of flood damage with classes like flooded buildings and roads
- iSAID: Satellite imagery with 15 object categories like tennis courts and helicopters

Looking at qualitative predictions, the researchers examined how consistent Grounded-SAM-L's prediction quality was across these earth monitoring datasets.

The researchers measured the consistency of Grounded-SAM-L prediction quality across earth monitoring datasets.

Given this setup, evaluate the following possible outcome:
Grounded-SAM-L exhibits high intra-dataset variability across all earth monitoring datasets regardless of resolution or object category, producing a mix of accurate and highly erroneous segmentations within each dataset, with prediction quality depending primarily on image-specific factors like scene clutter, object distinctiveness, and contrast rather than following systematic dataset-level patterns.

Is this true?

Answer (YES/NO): NO